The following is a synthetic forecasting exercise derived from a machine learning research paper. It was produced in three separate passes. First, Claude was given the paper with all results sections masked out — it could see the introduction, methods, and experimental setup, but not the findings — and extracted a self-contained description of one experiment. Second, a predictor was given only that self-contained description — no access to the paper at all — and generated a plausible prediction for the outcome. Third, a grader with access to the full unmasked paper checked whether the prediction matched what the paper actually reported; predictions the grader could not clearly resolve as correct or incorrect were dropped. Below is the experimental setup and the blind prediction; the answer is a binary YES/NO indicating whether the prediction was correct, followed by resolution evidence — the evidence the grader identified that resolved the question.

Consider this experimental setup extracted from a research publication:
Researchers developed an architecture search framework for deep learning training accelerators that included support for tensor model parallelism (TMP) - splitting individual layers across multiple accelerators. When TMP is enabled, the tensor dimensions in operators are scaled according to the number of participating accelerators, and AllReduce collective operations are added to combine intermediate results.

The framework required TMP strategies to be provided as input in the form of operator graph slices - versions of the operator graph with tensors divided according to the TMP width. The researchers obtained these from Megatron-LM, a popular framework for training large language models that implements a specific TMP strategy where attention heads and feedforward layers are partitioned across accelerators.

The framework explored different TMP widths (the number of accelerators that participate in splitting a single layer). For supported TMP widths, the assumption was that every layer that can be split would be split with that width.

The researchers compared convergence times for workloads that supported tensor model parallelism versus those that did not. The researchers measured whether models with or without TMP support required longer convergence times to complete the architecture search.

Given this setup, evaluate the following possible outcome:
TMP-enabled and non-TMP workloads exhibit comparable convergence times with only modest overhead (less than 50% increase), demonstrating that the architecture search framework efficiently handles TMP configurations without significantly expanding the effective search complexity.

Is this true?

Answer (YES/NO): NO